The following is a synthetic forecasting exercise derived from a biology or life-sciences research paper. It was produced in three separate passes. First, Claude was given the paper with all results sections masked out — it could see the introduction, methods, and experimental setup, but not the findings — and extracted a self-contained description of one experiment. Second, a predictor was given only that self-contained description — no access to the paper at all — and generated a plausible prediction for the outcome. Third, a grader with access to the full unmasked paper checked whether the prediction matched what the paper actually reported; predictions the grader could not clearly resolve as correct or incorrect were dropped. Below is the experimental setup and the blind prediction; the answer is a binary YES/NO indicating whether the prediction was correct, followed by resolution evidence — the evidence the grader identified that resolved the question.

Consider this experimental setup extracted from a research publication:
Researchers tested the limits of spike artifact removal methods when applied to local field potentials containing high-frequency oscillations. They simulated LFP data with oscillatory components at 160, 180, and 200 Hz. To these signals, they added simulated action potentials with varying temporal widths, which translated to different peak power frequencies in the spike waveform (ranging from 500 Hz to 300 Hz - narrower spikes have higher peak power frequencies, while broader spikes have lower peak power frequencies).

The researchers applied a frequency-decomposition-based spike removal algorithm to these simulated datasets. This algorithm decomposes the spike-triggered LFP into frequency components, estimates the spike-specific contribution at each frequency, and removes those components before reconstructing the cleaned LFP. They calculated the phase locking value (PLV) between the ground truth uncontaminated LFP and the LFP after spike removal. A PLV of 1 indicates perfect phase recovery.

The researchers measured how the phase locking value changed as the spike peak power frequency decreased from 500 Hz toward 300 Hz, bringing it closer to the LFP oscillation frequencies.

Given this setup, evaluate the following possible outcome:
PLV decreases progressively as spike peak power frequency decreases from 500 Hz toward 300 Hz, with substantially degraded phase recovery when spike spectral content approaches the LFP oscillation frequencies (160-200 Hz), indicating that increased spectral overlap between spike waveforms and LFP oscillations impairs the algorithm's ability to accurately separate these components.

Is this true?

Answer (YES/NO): NO